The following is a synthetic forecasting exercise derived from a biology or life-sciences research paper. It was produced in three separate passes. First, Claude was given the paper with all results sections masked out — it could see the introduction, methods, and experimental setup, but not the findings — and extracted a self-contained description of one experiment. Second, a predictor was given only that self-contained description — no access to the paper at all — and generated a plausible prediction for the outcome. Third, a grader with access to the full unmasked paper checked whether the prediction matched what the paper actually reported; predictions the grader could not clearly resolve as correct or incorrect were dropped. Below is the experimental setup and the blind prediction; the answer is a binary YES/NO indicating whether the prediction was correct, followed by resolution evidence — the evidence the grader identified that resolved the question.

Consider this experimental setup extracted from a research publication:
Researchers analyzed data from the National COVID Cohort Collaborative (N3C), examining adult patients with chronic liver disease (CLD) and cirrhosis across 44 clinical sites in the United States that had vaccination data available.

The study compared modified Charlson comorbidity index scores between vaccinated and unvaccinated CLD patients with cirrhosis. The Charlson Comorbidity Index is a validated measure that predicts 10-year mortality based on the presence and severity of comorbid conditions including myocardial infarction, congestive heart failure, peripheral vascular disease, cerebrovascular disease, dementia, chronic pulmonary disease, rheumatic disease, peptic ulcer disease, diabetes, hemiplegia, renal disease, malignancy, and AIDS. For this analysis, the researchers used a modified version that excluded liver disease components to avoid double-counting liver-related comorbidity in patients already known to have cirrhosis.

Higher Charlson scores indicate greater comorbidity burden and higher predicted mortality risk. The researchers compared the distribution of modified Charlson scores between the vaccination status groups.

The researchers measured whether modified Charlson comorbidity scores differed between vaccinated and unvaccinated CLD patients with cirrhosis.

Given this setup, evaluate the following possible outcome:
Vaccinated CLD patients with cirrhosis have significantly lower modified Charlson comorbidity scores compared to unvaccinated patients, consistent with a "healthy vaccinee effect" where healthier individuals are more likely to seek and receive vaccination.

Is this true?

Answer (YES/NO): NO